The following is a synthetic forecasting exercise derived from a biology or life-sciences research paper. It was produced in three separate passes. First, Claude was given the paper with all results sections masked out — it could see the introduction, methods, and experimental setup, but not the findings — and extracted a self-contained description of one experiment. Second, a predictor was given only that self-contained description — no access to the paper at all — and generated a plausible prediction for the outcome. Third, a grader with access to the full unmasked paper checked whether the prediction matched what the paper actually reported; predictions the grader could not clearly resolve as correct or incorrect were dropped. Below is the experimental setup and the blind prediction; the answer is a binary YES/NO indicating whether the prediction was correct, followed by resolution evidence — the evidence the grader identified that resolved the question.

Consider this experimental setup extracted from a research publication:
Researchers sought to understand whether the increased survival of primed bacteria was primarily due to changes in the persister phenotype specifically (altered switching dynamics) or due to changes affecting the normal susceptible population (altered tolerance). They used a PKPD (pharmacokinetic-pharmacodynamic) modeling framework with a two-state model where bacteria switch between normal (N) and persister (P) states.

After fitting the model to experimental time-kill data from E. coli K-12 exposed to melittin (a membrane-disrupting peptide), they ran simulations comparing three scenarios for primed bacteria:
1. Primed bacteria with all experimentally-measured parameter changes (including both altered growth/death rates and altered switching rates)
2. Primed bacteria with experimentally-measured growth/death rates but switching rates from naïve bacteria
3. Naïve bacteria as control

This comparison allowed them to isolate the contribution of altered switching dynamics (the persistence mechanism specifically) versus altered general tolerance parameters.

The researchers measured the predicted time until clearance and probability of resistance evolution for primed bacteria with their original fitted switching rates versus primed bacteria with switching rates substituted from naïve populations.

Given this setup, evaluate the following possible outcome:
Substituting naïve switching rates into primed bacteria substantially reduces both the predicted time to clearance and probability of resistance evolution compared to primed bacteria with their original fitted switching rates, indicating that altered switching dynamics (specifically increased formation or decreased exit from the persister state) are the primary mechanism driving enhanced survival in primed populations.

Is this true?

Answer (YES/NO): NO